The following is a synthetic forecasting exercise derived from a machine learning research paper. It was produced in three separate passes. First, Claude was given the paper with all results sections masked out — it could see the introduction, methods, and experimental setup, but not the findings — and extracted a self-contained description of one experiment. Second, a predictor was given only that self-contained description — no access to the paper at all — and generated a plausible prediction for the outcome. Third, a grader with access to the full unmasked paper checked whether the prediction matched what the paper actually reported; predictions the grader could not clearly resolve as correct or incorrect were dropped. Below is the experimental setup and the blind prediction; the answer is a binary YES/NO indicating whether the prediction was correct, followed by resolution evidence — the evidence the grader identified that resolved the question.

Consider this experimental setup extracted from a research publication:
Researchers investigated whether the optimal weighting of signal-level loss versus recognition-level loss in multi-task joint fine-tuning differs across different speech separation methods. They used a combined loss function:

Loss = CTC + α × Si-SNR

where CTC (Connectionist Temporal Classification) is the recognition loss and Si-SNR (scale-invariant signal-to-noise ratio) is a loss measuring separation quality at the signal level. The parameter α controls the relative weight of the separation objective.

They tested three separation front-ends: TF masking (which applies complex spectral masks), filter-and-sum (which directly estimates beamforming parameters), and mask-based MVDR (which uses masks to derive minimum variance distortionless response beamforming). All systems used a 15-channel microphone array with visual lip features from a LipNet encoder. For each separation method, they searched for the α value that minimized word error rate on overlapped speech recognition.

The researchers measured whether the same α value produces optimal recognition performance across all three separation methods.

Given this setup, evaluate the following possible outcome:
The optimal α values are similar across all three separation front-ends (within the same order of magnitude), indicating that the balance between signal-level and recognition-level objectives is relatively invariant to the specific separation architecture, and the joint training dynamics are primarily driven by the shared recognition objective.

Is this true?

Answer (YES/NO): NO